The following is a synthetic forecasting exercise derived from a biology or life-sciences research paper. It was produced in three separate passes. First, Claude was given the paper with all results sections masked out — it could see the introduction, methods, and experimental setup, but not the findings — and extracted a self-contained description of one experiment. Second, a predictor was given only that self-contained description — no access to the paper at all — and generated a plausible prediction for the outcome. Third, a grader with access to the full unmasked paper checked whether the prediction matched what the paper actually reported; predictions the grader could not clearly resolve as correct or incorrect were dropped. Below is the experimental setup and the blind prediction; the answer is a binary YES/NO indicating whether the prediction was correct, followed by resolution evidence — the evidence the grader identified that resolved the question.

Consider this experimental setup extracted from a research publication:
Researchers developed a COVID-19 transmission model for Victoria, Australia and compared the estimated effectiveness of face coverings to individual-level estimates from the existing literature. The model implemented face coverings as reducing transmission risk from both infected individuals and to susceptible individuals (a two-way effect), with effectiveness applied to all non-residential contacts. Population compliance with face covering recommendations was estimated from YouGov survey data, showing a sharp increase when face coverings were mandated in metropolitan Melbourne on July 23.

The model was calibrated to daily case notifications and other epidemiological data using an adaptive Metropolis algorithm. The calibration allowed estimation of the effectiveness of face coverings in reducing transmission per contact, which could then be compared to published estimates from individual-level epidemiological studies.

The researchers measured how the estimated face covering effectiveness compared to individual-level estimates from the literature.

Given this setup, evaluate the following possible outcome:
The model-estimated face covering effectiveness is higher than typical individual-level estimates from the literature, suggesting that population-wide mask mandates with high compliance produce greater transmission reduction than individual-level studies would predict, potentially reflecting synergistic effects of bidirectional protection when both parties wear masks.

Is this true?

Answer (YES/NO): YES